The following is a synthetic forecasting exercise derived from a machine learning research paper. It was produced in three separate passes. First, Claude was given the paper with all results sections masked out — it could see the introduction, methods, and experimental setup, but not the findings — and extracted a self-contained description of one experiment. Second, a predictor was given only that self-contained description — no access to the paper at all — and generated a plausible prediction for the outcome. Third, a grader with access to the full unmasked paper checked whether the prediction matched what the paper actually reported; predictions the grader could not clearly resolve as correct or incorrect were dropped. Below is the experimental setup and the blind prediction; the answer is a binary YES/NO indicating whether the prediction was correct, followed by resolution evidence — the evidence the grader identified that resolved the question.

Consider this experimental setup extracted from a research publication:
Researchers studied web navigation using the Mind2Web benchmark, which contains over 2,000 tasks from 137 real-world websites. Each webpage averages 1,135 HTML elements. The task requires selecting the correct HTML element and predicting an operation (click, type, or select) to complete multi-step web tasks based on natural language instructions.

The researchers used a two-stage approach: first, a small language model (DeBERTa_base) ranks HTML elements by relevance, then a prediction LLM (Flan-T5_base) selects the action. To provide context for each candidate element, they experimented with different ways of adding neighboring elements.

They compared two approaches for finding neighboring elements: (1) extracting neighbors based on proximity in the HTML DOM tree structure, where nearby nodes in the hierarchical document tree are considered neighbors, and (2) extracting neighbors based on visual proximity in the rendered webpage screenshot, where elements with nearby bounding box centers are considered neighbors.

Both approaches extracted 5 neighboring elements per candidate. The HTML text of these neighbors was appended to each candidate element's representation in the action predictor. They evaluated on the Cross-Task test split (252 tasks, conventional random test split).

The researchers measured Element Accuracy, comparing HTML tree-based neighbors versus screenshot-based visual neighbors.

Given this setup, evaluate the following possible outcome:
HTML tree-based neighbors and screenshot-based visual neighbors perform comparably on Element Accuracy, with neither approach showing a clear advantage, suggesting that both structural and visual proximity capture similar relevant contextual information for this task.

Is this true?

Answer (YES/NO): NO